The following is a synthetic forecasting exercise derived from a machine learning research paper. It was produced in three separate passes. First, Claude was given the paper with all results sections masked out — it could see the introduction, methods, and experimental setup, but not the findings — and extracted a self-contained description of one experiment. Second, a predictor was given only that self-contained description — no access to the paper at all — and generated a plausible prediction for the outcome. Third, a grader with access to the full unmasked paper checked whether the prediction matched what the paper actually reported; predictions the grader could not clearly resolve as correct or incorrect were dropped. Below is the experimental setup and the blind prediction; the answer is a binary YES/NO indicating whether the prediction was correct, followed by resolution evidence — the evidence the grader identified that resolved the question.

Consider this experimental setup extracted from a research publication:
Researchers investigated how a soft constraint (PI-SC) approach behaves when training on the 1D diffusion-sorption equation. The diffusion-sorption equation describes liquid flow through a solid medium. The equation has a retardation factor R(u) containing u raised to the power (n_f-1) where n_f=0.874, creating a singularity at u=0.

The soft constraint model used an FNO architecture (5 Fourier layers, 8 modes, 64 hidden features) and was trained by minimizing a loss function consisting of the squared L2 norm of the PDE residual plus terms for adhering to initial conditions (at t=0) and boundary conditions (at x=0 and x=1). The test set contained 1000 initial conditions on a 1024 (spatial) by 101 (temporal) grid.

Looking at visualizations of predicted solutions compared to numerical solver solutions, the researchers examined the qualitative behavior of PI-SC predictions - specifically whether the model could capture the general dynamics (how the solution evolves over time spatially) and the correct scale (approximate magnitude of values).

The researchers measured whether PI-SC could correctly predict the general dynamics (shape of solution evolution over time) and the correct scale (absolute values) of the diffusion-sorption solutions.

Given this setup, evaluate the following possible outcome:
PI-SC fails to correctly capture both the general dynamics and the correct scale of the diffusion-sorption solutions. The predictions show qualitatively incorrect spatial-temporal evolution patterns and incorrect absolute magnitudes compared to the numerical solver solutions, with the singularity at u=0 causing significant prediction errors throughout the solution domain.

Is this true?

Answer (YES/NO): YES